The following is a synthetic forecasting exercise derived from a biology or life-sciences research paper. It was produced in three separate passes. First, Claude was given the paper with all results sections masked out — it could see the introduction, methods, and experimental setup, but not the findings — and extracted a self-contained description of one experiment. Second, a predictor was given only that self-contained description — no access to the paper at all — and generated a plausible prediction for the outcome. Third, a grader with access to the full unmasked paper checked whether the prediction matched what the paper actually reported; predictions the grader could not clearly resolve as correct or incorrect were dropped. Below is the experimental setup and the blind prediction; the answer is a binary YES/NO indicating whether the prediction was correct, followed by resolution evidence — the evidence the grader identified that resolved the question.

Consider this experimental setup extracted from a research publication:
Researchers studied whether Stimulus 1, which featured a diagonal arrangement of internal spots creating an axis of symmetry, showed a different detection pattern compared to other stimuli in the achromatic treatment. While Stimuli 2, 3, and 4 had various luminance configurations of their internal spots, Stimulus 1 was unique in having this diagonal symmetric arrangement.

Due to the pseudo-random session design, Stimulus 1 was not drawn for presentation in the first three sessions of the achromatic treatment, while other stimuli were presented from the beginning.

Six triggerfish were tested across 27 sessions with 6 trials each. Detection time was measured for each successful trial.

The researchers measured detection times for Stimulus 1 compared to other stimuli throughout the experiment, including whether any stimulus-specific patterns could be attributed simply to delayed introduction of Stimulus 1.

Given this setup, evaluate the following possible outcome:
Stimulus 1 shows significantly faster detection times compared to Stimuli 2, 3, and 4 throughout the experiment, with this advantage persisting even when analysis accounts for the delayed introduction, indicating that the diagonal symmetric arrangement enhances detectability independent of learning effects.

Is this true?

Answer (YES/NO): YES